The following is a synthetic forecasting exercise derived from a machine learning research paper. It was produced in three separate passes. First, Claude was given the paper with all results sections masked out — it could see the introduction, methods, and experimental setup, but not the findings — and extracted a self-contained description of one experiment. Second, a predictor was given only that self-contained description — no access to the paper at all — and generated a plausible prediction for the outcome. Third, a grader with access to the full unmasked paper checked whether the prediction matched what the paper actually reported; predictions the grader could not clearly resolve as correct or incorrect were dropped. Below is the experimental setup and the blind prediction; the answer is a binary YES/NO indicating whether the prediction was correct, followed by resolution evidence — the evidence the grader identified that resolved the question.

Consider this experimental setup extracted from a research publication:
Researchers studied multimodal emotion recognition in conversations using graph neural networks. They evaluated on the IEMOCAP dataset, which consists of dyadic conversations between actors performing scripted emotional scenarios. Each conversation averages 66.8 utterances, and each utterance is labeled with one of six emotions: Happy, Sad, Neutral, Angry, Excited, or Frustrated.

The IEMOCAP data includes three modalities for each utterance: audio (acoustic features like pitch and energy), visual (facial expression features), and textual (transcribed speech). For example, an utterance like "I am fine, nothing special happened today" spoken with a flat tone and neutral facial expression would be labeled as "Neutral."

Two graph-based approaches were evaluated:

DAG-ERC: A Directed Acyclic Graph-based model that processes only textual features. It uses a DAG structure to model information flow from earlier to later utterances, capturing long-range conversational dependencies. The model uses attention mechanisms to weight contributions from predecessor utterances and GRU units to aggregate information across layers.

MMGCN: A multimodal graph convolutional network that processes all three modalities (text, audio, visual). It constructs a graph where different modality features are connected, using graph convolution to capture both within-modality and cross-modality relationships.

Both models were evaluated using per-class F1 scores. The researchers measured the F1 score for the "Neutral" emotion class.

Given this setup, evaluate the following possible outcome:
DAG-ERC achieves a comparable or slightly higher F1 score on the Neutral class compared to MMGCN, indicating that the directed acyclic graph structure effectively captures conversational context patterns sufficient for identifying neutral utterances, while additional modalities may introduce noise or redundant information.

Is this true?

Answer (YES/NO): NO